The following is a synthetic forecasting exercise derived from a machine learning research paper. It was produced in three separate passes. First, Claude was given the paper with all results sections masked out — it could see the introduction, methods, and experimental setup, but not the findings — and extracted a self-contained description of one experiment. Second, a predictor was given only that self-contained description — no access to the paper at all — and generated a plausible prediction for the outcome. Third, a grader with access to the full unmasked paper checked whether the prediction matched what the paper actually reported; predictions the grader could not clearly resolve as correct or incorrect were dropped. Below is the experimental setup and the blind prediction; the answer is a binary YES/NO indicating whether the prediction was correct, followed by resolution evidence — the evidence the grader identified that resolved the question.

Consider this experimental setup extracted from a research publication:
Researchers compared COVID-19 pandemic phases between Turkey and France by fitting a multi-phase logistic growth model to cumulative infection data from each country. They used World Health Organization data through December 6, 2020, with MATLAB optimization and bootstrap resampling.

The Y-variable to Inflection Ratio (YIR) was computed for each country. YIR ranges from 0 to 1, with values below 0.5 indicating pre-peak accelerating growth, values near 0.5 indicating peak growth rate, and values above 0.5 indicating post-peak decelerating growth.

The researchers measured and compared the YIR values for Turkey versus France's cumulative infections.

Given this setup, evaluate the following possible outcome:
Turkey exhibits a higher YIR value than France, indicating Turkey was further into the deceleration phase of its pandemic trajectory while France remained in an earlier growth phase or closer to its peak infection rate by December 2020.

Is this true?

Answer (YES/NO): NO